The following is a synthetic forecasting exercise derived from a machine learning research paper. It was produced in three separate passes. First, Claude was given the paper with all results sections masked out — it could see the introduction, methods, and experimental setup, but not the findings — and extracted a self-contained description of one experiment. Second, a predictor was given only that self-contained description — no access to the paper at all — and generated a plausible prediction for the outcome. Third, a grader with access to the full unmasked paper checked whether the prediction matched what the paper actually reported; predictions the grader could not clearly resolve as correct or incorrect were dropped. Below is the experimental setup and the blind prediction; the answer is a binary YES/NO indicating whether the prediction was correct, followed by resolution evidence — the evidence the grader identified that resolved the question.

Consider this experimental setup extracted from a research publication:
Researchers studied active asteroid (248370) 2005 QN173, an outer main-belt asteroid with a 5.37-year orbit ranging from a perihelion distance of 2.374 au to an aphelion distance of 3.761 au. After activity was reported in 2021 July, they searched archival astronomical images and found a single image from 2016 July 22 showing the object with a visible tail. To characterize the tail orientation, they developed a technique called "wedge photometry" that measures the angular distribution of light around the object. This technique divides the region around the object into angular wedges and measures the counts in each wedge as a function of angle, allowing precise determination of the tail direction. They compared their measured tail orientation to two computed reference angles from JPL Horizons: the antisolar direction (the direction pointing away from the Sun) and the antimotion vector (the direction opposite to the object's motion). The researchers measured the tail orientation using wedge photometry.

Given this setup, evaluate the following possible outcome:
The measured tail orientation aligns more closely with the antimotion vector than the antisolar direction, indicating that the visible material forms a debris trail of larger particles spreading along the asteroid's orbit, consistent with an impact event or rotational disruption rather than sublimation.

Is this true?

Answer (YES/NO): NO